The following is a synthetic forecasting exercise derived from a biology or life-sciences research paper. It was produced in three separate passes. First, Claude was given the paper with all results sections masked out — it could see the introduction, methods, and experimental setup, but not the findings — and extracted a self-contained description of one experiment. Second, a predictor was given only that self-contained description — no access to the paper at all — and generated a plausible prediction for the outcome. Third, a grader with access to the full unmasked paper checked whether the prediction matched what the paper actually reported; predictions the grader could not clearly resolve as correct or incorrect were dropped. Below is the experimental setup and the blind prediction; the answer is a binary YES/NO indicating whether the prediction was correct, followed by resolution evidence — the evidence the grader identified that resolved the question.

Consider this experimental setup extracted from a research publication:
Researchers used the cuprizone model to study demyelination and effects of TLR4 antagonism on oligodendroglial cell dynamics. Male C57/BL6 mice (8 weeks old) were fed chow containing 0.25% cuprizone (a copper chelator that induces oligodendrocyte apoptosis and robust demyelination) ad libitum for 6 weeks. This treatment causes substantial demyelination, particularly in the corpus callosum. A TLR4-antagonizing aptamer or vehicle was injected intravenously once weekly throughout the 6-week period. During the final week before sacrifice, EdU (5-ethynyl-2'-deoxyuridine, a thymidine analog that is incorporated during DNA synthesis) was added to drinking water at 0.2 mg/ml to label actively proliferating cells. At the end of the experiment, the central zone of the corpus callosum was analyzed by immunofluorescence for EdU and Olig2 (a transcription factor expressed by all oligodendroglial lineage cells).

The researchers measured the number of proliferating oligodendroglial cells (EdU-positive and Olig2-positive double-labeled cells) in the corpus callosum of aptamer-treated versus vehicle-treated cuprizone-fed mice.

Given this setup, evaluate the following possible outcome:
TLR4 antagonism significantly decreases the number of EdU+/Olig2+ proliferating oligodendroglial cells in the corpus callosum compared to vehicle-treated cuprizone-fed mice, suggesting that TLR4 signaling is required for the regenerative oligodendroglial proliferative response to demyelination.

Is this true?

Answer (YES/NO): NO